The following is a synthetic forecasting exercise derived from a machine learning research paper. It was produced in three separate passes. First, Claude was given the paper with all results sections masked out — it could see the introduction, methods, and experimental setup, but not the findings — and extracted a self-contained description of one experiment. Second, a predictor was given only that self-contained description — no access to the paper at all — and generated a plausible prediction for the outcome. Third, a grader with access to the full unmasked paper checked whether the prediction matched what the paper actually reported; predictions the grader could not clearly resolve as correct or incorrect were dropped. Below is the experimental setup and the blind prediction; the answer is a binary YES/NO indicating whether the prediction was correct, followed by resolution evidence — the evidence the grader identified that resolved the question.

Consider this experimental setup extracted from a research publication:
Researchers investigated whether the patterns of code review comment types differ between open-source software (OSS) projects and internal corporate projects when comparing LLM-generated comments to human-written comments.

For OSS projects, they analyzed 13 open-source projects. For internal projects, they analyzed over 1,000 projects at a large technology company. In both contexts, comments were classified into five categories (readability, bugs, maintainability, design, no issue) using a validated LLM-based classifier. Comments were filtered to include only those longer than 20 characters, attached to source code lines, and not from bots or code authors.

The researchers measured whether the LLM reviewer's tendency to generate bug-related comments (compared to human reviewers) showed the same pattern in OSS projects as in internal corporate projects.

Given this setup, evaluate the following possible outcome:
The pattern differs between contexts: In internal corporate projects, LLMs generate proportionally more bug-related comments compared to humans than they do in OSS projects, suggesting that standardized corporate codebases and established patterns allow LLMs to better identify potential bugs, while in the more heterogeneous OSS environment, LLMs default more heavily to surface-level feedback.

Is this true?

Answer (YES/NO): YES